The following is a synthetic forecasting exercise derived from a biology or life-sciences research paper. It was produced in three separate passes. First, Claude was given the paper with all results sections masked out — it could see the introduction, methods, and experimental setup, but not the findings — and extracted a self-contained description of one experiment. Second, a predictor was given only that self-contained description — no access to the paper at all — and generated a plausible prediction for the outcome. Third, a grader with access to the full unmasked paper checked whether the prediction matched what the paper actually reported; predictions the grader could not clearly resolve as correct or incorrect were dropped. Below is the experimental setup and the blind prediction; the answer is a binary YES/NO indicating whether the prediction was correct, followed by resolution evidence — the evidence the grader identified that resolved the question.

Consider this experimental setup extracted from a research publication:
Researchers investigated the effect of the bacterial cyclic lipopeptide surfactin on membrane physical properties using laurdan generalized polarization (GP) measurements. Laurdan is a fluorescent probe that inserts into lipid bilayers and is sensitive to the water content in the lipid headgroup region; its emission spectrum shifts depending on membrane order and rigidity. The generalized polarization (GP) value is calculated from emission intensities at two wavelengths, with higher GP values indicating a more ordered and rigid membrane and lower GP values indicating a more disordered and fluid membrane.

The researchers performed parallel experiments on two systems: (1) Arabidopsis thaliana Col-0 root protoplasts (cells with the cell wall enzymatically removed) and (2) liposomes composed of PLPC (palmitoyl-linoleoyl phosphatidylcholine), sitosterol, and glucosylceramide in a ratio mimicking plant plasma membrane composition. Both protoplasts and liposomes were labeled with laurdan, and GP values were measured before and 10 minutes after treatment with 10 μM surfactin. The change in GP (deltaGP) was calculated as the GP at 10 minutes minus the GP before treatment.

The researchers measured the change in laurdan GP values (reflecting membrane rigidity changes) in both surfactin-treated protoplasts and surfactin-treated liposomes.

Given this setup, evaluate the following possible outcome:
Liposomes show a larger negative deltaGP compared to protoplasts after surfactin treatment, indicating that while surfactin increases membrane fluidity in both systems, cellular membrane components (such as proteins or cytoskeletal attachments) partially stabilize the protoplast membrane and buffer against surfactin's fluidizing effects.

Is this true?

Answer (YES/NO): NO